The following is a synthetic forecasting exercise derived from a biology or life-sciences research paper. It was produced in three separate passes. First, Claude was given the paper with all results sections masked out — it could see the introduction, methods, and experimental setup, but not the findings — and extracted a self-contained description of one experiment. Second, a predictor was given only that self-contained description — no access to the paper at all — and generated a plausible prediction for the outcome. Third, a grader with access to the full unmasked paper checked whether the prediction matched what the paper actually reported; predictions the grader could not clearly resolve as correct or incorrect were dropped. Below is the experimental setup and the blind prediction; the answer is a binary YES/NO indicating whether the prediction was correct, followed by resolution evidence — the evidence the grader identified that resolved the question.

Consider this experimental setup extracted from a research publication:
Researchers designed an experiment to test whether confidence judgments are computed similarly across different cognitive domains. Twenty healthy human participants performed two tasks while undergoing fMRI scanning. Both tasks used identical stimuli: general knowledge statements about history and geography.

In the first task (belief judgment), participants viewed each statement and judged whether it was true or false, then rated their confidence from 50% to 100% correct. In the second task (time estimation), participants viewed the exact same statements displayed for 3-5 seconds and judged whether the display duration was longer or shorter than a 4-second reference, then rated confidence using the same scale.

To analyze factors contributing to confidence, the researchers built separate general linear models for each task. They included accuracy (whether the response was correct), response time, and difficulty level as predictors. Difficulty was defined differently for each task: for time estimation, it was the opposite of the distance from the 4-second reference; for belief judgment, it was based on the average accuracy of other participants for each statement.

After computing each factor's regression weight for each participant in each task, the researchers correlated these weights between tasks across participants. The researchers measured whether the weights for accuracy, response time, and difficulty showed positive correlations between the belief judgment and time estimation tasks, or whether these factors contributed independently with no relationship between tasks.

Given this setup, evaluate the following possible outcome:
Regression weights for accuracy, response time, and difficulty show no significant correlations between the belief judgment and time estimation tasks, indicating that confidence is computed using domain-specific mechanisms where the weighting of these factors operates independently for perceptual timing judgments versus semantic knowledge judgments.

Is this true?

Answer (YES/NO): NO